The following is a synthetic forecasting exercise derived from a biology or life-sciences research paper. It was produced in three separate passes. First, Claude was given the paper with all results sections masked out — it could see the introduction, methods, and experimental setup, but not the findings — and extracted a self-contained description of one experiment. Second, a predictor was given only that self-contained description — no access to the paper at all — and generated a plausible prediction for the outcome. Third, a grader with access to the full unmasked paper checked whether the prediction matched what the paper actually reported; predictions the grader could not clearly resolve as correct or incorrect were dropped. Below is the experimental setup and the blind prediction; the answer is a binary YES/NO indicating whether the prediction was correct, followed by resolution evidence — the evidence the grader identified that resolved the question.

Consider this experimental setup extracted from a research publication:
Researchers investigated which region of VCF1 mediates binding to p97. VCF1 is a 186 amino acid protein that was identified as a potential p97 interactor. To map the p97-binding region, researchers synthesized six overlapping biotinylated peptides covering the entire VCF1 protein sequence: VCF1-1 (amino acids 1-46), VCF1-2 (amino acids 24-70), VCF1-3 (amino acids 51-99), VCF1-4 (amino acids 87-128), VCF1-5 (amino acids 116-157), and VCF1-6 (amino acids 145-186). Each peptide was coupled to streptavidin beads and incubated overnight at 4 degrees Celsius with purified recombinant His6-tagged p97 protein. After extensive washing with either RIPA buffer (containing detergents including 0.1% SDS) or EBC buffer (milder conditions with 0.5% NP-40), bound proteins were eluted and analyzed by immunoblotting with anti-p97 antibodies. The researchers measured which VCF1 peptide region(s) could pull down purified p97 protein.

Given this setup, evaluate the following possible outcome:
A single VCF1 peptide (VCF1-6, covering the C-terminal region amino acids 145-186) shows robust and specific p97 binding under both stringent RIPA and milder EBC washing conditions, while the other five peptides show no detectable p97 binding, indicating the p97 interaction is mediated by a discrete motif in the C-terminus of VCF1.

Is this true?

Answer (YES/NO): YES